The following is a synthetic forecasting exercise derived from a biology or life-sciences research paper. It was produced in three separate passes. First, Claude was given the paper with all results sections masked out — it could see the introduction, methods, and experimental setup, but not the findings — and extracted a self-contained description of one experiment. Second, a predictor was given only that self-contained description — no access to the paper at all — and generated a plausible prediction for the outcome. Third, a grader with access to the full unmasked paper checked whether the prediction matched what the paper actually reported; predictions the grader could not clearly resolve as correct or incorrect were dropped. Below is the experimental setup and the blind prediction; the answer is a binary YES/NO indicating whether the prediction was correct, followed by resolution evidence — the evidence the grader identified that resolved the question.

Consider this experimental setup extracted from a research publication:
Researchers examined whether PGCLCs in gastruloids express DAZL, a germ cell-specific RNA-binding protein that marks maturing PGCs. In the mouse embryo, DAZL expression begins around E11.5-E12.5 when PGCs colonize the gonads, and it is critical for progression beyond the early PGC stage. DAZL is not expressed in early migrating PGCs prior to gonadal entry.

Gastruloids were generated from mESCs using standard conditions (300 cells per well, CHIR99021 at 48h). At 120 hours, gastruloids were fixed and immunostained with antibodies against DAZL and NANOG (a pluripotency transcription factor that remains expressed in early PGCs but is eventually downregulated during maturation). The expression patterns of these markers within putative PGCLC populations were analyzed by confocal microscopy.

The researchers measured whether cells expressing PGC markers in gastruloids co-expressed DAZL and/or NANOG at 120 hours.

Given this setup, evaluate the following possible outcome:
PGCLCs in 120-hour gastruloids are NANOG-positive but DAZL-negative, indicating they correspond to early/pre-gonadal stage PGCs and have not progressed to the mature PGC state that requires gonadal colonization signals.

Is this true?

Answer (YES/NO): NO